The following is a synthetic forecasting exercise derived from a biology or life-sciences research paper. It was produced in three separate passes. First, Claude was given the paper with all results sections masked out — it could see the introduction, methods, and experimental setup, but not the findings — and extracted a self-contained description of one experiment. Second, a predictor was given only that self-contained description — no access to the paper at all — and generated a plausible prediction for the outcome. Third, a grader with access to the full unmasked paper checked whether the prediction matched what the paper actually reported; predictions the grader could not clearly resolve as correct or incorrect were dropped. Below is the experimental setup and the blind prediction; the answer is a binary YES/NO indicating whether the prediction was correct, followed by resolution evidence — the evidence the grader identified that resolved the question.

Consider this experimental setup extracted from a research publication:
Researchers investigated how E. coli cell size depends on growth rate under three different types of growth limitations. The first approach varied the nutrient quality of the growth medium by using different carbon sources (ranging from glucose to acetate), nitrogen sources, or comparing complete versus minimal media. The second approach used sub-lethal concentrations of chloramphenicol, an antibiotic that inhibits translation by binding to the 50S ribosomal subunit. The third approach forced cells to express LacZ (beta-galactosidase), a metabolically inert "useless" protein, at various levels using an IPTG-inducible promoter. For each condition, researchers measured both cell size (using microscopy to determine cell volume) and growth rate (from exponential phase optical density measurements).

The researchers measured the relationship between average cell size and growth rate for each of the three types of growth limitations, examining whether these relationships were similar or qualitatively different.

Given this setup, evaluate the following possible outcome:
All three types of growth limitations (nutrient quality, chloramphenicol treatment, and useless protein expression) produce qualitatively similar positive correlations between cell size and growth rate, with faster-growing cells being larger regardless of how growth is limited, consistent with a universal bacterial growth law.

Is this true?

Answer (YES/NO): NO